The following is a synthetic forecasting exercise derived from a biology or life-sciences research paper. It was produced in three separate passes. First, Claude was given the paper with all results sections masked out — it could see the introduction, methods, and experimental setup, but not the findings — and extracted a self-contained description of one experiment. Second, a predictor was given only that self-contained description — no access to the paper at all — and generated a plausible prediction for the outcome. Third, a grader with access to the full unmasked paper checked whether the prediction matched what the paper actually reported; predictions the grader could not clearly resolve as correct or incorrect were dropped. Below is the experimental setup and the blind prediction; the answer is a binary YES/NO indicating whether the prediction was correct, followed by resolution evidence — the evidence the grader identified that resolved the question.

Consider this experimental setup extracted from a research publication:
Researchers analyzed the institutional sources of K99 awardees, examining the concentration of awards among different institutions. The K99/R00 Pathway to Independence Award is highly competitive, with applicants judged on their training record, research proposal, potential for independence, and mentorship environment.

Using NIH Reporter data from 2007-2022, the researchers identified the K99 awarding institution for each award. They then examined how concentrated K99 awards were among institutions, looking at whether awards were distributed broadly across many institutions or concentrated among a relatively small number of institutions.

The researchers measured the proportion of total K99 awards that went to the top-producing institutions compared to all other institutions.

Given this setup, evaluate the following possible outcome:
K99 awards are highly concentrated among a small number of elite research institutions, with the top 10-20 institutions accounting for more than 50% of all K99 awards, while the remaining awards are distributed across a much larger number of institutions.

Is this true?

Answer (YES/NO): NO